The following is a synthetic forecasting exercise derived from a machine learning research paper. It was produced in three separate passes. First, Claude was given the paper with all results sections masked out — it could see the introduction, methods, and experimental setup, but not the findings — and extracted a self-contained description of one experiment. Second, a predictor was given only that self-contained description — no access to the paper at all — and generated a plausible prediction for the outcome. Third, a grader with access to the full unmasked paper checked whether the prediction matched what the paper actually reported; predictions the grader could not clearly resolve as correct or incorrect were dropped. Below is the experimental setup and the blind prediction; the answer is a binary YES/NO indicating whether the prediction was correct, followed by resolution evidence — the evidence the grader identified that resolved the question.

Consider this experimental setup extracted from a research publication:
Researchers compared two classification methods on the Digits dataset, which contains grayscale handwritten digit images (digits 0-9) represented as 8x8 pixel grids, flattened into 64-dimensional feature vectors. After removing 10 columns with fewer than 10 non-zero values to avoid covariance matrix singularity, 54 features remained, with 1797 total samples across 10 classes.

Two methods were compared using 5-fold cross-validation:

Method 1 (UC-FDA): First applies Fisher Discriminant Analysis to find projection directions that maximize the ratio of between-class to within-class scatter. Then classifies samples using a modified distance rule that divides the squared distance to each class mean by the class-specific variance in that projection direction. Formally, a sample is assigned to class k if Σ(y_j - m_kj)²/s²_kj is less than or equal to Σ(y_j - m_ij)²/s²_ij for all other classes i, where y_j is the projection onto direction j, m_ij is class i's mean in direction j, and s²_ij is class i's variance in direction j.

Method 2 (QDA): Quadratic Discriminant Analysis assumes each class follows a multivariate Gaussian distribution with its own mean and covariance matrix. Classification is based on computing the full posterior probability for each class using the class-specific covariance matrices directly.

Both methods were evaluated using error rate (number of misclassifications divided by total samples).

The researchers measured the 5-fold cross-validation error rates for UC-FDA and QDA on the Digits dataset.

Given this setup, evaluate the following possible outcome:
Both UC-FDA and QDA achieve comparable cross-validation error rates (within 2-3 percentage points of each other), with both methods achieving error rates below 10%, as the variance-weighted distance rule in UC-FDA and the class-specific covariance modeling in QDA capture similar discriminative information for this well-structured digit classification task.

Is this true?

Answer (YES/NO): NO